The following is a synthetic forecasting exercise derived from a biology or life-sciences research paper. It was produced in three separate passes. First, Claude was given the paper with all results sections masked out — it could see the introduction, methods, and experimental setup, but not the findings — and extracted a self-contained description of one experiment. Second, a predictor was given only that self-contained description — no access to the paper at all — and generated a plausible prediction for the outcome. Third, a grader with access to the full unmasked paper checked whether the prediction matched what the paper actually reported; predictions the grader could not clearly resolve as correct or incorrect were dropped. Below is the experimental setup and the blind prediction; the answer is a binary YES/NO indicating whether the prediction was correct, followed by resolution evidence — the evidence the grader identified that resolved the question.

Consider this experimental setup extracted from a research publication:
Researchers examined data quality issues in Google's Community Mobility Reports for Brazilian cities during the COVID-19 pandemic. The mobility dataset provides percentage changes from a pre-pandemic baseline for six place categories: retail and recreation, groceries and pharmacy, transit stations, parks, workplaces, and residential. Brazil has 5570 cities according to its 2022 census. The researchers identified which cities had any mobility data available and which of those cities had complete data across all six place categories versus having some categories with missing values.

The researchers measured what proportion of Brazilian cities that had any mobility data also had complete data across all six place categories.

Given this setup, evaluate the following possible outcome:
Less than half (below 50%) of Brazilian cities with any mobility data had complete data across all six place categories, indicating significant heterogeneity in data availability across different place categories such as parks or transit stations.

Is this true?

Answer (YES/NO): YES